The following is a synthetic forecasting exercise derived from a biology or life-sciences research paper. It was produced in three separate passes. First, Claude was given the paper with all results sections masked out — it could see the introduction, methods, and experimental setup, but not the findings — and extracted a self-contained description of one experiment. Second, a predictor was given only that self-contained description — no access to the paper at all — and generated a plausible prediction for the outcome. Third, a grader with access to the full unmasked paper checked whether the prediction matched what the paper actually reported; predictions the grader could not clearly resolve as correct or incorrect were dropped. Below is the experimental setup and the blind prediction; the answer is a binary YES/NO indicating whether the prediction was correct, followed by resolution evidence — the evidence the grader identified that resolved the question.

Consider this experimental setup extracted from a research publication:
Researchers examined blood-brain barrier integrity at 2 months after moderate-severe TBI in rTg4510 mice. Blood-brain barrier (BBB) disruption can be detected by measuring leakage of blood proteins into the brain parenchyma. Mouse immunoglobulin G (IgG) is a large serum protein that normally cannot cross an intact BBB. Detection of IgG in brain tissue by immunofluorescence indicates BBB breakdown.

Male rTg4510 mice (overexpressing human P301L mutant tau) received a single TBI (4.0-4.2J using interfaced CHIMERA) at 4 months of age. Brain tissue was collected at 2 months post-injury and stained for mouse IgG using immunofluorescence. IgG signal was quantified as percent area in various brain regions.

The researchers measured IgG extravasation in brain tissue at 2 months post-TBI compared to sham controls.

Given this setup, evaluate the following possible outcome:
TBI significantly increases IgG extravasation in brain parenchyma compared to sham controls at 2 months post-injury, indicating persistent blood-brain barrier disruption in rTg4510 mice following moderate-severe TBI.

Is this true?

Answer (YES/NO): NO